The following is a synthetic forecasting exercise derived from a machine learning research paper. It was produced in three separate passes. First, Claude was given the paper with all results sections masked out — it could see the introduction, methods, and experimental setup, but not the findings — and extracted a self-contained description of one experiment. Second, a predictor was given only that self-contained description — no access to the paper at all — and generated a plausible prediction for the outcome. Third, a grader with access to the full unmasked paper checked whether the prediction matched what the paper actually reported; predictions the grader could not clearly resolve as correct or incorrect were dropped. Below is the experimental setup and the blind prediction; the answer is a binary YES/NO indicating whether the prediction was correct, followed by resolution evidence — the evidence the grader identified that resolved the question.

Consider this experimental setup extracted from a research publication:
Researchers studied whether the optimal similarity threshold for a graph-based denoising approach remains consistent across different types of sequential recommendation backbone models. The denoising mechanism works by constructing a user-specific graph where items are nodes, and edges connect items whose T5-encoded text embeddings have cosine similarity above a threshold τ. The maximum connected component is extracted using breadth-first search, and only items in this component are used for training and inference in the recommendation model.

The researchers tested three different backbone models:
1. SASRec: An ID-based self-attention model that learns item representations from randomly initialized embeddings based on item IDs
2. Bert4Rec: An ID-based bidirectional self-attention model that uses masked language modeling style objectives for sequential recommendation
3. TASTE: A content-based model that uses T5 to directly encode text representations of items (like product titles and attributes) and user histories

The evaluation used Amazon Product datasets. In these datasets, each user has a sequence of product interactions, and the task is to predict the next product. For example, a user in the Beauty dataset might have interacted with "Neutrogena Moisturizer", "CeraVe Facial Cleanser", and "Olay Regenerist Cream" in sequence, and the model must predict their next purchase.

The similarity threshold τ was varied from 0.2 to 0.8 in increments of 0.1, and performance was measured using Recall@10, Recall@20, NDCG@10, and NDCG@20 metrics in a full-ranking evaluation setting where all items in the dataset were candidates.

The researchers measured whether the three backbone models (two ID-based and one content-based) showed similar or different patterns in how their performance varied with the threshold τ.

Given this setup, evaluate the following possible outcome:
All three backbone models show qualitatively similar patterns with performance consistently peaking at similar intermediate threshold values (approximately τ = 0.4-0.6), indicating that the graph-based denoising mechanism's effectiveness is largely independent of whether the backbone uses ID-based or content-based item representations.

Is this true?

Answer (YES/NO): YES